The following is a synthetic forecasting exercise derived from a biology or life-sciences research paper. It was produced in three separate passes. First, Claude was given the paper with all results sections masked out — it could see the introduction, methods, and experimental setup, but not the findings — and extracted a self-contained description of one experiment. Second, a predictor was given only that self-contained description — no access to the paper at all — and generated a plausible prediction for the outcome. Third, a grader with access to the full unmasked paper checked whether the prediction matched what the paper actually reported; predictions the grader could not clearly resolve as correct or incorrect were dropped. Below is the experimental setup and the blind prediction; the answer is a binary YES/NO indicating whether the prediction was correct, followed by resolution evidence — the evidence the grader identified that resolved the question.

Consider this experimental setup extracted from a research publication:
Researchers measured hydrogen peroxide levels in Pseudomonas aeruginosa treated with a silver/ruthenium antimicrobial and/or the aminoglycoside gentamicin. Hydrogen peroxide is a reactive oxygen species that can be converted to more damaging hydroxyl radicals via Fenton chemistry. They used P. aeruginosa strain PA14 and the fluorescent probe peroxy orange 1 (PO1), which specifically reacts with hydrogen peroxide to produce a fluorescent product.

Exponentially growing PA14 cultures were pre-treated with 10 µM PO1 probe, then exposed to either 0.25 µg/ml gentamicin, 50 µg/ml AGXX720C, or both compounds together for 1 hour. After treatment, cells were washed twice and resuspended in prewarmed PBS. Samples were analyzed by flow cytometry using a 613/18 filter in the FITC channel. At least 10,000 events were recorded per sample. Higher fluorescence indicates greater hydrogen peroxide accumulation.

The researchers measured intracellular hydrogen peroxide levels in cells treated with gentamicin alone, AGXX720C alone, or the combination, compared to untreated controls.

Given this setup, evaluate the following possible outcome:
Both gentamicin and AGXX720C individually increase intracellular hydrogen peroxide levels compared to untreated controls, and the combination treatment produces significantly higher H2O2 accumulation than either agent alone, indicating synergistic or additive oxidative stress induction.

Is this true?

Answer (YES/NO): NO